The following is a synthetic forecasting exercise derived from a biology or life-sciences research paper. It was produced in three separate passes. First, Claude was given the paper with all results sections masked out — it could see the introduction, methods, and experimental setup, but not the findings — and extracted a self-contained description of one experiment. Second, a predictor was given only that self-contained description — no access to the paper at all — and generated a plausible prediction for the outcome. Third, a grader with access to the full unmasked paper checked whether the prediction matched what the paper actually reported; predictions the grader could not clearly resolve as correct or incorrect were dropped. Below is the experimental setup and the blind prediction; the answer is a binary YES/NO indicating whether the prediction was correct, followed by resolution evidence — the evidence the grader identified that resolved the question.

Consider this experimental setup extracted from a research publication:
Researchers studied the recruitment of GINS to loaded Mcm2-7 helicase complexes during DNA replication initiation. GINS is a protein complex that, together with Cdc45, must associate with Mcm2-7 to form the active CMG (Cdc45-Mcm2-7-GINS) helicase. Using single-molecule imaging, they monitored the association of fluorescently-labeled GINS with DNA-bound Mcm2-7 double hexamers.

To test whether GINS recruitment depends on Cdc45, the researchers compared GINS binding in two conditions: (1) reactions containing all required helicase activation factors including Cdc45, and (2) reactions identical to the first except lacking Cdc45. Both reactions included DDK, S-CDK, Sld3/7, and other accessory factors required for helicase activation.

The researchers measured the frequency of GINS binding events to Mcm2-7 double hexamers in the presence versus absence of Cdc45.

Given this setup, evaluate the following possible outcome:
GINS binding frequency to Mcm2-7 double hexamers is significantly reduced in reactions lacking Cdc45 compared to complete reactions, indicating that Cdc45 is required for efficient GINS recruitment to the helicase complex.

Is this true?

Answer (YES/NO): YES